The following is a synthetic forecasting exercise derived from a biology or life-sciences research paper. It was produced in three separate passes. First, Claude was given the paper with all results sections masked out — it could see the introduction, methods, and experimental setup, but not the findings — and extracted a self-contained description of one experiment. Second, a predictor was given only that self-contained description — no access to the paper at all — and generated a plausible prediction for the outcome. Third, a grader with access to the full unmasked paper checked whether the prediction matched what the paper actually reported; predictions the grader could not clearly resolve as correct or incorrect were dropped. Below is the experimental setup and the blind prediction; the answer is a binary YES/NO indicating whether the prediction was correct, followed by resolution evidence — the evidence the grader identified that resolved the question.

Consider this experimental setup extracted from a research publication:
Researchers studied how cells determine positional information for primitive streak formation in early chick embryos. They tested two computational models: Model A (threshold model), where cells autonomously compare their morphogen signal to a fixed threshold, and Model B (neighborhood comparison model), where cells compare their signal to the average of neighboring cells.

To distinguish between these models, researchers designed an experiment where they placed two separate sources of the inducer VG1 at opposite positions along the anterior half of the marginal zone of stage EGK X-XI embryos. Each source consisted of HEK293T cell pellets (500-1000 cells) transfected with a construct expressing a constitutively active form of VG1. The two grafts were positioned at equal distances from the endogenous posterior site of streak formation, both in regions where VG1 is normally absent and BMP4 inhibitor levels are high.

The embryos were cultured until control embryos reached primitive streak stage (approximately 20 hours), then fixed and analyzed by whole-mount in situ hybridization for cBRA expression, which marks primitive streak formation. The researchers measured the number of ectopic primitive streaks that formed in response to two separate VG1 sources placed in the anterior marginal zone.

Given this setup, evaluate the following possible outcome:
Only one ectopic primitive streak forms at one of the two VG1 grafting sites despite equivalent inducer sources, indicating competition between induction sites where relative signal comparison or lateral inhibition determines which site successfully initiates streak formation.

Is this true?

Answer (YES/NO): NO